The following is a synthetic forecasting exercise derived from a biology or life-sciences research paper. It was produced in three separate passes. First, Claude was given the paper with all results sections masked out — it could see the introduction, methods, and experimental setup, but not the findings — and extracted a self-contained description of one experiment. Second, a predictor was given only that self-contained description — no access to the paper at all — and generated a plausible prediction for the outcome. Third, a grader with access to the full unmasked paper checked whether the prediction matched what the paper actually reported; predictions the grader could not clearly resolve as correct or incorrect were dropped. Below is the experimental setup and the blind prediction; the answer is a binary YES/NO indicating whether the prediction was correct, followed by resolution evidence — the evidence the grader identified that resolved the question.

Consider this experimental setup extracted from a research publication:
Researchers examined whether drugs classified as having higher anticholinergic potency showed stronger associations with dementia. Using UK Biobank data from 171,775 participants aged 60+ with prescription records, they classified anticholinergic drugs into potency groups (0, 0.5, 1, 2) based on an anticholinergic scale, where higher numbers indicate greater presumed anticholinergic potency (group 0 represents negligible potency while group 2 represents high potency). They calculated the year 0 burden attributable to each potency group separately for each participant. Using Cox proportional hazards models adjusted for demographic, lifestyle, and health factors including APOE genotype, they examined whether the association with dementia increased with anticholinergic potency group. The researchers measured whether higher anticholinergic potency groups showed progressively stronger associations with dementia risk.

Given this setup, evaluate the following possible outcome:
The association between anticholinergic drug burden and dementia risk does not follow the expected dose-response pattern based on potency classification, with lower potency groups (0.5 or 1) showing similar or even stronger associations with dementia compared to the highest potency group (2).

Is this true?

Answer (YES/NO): YES